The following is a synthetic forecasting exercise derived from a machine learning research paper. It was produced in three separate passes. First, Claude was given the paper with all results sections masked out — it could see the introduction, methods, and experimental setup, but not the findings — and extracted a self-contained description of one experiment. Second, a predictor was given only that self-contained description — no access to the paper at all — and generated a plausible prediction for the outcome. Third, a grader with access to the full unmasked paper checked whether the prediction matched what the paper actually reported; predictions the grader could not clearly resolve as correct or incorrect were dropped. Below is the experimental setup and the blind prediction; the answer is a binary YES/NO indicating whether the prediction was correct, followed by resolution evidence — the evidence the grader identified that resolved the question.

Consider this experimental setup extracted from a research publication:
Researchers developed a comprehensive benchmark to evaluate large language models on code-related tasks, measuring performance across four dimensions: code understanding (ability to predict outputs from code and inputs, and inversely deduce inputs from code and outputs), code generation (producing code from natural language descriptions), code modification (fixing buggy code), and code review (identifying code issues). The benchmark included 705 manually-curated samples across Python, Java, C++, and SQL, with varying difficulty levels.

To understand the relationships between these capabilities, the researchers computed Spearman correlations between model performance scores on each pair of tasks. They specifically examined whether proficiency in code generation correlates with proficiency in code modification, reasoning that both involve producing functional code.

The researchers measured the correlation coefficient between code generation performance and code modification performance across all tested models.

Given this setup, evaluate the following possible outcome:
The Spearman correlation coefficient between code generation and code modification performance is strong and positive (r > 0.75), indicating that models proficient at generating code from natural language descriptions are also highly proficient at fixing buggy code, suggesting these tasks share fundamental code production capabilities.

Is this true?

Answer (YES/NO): NO